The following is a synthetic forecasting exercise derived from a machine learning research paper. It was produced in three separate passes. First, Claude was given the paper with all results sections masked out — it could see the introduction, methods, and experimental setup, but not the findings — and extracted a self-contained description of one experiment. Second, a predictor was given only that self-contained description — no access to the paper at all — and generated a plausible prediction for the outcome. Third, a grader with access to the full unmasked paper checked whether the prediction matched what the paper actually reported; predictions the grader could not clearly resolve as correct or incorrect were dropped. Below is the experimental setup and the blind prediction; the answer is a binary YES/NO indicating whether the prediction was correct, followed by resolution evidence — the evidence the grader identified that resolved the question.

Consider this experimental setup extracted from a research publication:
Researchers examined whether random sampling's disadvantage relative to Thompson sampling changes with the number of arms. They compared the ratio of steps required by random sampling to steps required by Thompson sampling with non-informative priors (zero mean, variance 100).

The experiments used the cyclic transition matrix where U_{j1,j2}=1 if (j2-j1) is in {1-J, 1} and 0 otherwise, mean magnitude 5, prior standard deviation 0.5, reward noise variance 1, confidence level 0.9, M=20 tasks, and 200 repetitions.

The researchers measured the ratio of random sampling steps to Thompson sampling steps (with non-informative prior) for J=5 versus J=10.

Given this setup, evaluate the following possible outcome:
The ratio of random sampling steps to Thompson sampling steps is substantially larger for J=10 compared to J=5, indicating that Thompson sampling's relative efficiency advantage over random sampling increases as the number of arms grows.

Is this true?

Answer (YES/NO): YES